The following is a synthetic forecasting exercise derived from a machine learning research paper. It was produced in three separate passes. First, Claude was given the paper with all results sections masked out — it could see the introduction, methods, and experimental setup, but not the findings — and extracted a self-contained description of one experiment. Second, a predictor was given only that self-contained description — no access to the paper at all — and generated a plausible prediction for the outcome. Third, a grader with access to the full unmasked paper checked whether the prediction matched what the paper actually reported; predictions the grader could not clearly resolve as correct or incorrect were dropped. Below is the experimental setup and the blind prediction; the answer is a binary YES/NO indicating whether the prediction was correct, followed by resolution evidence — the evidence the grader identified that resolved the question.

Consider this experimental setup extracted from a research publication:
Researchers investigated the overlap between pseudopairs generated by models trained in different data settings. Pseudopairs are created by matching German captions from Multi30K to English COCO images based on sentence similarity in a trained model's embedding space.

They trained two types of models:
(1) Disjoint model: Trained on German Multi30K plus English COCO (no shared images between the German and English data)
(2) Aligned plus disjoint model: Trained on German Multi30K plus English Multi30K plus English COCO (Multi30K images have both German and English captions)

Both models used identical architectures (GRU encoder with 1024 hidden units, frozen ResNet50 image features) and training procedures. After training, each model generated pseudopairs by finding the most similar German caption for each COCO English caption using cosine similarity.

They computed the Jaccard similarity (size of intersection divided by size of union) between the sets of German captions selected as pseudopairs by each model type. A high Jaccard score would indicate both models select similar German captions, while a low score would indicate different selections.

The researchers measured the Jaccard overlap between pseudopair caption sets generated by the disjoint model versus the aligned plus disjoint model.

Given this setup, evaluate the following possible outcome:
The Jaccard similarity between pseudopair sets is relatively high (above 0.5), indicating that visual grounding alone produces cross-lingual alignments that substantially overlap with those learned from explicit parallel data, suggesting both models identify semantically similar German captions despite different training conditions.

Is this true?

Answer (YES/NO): NO